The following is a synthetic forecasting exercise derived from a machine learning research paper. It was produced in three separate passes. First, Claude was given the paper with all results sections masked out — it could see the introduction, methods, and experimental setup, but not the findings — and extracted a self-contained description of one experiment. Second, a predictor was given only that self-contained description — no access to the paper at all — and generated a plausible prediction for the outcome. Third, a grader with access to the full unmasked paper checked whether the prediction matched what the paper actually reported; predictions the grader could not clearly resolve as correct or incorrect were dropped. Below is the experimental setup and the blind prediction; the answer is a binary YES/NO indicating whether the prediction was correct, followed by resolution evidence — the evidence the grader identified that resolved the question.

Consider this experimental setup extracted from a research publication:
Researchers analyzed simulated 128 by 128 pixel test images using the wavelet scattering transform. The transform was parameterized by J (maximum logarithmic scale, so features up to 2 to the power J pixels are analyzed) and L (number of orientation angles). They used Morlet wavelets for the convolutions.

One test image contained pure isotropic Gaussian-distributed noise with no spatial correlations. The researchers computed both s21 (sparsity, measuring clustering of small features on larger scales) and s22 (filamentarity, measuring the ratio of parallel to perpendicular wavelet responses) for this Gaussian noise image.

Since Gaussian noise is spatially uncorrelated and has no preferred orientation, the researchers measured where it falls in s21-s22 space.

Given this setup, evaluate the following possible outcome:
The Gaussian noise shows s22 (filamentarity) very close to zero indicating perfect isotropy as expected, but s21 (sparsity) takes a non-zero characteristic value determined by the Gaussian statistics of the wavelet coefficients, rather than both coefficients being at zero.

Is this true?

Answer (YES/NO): NO